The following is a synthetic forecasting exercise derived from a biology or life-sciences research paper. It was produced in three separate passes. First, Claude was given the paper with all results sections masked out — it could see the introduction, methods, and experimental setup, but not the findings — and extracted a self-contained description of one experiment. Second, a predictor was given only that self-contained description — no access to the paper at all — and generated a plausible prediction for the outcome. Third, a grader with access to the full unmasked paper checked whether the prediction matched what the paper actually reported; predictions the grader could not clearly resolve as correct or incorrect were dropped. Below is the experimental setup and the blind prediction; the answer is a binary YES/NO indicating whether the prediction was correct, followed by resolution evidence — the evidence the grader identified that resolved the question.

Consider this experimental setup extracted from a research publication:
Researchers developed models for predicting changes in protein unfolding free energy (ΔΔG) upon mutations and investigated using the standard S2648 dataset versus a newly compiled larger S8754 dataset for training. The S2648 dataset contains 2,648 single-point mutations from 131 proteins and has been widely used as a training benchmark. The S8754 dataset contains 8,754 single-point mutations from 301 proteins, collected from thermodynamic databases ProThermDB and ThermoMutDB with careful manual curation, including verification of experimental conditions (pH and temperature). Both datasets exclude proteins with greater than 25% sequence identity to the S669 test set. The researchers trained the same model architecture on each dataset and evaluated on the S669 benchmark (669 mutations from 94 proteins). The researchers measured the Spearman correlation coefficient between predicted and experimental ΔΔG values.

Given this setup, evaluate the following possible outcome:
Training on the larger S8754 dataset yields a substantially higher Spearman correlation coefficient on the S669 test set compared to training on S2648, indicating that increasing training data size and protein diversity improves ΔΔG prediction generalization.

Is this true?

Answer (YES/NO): NO